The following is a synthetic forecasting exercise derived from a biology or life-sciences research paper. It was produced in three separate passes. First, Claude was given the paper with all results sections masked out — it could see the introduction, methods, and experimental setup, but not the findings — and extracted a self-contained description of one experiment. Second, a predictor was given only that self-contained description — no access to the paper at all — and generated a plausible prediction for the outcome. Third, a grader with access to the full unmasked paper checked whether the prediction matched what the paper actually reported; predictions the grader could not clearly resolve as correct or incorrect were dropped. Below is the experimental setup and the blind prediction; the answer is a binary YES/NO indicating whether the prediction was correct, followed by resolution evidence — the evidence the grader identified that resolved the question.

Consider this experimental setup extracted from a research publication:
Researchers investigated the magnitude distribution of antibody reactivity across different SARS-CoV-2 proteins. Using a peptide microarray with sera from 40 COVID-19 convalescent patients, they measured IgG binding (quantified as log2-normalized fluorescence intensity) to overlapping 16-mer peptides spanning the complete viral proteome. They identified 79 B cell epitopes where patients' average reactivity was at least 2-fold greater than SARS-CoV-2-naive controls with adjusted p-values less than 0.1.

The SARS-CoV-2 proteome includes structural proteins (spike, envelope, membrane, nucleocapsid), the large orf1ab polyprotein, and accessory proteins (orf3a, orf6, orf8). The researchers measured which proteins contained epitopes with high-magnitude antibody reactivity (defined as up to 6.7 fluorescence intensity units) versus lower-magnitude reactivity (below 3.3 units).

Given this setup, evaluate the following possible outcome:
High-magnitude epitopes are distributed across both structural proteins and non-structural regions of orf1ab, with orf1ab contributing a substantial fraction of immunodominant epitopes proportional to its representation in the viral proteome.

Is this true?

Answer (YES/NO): NO